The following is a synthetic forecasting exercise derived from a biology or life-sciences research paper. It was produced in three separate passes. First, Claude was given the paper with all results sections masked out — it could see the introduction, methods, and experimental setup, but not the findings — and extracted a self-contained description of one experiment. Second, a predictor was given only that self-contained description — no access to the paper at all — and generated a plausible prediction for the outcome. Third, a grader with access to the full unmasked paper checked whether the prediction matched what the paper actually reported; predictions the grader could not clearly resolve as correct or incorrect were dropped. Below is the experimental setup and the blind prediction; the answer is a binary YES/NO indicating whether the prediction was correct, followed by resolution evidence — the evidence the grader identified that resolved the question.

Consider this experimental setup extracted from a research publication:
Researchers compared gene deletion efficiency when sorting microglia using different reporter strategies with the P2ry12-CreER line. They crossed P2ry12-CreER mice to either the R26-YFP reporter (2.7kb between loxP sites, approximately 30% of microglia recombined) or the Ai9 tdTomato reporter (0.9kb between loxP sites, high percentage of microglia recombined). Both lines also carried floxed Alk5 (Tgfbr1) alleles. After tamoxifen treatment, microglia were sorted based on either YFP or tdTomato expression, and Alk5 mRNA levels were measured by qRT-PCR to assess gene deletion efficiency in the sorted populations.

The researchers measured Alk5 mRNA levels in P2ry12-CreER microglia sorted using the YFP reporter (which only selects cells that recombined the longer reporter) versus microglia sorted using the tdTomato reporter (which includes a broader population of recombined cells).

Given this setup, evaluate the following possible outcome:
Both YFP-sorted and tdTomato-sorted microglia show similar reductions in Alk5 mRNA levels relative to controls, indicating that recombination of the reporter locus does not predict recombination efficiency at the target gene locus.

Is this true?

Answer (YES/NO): NO